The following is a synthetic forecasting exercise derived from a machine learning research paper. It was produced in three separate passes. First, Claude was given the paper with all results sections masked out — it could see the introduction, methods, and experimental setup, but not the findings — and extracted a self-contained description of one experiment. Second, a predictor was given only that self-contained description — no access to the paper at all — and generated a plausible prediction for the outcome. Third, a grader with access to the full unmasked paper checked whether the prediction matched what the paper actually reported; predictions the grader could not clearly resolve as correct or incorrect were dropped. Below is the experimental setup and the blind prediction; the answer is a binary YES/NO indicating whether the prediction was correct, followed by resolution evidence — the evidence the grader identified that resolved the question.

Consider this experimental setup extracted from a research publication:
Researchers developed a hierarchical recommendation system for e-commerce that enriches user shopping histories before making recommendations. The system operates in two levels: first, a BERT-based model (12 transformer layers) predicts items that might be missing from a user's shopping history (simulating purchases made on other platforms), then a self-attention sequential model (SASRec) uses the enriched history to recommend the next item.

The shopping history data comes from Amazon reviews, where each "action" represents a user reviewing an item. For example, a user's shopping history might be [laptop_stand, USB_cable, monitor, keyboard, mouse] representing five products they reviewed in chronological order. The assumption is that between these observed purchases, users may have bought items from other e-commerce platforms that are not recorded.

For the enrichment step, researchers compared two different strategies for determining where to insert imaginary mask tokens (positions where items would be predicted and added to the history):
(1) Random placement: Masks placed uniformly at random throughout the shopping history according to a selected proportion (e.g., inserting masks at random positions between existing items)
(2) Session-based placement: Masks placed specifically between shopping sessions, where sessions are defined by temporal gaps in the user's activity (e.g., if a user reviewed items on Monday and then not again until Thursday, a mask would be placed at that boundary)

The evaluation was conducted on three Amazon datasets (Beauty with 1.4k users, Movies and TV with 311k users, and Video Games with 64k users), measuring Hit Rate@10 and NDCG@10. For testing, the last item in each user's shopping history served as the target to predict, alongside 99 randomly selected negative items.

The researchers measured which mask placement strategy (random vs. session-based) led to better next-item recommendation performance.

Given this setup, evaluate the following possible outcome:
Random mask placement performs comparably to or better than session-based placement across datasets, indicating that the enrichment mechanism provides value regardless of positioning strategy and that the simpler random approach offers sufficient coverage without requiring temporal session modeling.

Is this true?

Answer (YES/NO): NO